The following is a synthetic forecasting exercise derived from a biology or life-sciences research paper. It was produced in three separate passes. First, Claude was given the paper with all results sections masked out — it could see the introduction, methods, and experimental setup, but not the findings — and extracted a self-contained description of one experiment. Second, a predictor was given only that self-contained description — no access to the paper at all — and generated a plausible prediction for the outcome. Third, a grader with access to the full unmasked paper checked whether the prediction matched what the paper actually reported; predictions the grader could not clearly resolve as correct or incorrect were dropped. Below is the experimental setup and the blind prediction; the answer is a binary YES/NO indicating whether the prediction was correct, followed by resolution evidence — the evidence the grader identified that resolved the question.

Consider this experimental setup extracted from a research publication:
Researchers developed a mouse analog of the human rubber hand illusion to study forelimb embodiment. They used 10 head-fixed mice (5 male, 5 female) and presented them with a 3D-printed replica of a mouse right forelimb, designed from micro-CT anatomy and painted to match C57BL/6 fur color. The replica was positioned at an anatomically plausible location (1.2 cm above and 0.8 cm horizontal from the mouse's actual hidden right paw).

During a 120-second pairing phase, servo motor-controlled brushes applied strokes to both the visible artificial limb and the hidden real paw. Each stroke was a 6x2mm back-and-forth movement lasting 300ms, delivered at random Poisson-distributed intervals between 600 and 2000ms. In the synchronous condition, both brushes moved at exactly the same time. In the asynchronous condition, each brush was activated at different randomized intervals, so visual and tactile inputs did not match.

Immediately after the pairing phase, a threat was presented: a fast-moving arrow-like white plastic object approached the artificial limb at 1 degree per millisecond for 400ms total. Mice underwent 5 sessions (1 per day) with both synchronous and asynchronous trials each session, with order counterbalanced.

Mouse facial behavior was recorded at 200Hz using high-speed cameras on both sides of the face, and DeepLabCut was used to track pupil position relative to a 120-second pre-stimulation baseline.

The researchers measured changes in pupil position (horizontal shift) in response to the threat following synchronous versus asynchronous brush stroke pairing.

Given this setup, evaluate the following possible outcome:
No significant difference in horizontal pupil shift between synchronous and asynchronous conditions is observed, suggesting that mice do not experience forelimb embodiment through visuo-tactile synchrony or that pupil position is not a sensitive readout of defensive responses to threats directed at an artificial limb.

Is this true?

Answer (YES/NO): NO